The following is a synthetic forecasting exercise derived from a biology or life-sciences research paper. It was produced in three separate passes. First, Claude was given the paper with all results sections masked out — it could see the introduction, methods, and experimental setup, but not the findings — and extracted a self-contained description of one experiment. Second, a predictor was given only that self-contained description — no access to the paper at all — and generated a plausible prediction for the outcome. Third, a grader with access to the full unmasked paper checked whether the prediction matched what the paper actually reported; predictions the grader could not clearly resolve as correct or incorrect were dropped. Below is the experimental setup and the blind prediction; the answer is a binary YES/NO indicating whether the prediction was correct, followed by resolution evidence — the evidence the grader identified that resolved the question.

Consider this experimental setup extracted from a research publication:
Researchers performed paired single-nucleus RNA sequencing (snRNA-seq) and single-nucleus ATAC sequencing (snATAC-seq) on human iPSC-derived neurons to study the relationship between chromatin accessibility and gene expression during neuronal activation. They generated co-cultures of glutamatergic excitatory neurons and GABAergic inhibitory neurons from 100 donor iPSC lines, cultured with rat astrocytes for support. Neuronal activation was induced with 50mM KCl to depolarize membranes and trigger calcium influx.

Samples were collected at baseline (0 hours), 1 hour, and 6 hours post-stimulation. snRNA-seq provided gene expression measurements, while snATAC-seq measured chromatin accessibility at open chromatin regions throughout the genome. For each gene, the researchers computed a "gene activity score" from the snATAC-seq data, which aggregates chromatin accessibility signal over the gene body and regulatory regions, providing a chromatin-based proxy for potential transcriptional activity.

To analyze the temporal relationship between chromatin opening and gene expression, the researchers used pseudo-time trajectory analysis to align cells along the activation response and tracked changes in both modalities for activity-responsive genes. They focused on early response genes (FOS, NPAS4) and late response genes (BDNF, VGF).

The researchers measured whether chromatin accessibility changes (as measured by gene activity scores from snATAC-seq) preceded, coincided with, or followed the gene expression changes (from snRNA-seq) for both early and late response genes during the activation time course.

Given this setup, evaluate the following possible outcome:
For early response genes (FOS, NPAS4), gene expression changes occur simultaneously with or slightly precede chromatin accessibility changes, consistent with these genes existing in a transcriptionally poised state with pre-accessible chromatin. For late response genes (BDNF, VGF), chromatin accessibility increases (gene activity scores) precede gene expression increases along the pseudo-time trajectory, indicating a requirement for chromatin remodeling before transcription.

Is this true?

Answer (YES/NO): NO